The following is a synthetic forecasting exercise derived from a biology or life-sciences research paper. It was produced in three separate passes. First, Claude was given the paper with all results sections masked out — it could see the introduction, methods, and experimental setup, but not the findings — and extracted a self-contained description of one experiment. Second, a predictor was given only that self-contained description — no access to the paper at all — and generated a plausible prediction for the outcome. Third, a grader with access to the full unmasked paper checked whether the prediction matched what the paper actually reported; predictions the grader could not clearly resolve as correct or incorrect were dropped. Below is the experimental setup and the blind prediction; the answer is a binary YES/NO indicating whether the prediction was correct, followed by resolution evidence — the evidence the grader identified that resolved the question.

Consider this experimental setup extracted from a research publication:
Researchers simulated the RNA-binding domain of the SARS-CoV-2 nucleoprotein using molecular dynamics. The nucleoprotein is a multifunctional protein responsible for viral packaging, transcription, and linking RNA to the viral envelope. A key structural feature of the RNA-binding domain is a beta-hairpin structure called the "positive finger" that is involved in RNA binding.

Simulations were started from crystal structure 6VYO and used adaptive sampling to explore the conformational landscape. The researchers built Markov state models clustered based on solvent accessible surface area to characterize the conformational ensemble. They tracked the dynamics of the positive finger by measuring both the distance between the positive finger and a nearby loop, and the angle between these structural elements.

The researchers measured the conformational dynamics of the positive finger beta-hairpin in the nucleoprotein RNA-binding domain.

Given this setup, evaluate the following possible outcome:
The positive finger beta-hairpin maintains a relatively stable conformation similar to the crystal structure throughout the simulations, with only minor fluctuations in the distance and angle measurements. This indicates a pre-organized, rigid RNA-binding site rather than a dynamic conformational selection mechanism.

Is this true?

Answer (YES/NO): NO